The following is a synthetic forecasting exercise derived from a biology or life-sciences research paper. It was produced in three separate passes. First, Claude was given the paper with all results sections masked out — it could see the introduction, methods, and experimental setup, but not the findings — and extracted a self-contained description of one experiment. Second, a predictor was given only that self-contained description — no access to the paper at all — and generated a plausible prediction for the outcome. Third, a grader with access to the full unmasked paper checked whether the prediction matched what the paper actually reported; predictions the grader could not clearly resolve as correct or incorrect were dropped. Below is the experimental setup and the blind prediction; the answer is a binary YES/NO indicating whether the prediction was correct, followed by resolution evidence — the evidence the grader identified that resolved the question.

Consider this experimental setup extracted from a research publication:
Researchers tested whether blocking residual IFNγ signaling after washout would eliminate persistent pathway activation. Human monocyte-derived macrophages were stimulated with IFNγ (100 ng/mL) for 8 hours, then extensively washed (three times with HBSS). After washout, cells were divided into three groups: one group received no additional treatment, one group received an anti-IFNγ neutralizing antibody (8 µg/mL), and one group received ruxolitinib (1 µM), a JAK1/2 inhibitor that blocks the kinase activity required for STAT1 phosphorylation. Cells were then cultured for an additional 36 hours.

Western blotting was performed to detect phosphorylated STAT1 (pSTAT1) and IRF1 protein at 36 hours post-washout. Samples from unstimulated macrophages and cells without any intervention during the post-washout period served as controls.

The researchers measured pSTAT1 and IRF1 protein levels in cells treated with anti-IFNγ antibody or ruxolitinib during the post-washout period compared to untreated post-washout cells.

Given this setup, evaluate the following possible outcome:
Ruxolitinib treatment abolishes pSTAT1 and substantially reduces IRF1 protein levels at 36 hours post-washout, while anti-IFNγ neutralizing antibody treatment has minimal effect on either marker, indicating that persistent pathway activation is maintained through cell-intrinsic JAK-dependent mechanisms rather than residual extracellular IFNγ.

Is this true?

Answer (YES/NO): NO